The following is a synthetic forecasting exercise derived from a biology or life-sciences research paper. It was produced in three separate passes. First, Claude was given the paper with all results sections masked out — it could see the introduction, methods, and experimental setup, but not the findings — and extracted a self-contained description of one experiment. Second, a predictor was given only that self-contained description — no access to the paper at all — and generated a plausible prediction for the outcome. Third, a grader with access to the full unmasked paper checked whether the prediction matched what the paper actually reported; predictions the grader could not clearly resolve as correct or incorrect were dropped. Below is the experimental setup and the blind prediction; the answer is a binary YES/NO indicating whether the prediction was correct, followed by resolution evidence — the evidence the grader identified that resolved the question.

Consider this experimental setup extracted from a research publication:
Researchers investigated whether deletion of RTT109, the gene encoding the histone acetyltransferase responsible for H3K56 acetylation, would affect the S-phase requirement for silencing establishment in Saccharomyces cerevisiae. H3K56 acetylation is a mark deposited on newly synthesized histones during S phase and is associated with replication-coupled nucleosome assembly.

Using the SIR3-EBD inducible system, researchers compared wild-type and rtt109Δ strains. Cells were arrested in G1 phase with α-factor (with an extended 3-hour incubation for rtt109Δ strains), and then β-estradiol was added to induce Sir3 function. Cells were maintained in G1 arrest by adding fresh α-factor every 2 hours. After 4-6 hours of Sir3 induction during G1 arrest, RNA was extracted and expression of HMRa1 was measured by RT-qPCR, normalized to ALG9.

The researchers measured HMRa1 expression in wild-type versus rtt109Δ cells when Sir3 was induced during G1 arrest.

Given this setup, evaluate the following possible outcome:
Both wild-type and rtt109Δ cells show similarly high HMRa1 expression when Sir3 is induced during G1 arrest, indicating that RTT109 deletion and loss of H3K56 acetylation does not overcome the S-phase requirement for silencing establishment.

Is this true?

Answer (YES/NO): NO